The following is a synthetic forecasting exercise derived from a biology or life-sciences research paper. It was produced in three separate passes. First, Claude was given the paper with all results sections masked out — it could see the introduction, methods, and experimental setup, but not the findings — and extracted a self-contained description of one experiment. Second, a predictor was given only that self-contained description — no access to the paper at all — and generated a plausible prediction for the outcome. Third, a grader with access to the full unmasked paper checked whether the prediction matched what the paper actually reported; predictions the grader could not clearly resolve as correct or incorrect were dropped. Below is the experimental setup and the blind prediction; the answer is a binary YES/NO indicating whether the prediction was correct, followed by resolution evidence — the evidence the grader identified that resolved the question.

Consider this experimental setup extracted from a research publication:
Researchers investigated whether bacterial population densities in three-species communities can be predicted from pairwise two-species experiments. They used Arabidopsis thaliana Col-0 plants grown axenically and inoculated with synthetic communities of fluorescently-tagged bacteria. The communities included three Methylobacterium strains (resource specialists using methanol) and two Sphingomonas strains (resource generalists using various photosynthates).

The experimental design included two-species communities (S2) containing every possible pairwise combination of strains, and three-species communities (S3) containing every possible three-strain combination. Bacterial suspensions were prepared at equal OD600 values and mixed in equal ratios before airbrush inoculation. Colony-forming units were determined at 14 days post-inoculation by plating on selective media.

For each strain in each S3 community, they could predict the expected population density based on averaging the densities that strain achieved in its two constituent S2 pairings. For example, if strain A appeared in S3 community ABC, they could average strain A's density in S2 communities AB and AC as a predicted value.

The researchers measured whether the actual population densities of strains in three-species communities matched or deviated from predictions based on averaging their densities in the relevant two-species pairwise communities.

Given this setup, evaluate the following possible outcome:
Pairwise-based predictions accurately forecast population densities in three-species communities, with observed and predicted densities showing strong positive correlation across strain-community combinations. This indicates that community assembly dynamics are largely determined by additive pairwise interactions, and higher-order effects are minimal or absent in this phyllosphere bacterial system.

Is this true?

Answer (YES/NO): NO